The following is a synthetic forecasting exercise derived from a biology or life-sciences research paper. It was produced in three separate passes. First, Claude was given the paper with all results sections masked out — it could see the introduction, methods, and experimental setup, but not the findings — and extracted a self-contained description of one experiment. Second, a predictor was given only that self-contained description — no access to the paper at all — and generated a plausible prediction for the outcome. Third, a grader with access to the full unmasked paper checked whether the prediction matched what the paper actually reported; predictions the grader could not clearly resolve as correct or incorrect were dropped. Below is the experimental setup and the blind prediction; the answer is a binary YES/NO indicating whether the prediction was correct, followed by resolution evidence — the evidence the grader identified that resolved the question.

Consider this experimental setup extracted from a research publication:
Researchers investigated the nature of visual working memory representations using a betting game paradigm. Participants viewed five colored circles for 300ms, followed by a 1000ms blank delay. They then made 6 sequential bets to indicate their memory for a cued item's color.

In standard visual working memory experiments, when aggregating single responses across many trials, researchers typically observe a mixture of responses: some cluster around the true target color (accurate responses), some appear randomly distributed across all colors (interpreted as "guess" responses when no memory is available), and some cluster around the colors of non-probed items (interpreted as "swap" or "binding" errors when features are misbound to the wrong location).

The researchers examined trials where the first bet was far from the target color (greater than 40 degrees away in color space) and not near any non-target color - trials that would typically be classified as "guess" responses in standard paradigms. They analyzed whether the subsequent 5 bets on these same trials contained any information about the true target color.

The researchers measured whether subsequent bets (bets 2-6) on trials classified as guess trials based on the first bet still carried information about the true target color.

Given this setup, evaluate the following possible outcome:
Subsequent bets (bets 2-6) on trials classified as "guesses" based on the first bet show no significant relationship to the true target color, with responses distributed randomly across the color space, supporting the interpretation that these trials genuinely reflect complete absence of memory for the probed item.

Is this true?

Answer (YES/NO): NO